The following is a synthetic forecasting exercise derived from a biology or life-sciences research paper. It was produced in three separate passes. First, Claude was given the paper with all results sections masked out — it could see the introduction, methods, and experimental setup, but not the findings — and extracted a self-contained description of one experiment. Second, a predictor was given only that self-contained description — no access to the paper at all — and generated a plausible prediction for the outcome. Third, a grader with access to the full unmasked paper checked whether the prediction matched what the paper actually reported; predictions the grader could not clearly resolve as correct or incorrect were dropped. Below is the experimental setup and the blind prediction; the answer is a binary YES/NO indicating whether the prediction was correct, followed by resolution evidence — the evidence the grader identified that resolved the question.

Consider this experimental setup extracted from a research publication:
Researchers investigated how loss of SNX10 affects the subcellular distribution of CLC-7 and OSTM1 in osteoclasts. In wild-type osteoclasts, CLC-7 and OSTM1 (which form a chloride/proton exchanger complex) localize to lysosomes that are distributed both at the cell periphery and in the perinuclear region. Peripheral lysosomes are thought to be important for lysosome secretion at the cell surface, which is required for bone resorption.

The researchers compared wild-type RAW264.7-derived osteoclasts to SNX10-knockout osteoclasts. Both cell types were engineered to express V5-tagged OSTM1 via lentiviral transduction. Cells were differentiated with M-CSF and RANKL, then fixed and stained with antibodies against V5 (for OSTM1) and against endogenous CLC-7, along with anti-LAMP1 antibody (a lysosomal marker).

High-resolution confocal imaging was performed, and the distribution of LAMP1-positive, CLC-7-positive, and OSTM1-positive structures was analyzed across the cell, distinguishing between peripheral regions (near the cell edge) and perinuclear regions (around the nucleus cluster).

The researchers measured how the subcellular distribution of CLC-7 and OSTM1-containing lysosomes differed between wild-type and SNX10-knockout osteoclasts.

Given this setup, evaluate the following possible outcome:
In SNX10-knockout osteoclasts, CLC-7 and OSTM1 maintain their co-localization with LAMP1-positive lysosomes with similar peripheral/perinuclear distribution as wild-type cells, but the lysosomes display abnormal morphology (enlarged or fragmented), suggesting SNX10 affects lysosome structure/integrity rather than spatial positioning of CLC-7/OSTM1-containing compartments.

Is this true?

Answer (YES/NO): NO